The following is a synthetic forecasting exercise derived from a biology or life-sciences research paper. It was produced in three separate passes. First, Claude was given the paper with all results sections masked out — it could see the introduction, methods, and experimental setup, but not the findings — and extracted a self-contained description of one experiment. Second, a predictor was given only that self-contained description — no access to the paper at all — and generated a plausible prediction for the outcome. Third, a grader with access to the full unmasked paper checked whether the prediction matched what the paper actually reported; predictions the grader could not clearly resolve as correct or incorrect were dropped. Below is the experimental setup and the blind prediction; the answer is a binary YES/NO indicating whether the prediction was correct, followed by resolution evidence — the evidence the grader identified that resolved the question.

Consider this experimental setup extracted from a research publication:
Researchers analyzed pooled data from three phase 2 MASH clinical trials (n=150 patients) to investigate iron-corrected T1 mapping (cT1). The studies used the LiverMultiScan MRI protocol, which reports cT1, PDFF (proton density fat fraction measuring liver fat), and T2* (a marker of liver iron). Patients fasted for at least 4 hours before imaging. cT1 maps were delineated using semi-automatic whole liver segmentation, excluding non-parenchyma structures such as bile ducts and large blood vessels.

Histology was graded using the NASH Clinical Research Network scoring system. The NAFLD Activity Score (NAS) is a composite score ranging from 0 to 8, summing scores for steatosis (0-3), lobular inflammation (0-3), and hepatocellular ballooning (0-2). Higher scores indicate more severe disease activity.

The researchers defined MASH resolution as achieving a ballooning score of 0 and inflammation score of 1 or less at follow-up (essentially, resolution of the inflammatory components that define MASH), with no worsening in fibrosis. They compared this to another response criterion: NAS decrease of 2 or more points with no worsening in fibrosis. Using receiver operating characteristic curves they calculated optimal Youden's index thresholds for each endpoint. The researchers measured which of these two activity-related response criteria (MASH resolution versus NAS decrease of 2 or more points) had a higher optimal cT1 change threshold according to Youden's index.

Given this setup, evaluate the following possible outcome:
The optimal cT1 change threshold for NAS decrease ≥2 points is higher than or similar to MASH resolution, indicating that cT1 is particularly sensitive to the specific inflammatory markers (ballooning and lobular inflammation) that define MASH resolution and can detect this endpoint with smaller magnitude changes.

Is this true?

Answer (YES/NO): NO